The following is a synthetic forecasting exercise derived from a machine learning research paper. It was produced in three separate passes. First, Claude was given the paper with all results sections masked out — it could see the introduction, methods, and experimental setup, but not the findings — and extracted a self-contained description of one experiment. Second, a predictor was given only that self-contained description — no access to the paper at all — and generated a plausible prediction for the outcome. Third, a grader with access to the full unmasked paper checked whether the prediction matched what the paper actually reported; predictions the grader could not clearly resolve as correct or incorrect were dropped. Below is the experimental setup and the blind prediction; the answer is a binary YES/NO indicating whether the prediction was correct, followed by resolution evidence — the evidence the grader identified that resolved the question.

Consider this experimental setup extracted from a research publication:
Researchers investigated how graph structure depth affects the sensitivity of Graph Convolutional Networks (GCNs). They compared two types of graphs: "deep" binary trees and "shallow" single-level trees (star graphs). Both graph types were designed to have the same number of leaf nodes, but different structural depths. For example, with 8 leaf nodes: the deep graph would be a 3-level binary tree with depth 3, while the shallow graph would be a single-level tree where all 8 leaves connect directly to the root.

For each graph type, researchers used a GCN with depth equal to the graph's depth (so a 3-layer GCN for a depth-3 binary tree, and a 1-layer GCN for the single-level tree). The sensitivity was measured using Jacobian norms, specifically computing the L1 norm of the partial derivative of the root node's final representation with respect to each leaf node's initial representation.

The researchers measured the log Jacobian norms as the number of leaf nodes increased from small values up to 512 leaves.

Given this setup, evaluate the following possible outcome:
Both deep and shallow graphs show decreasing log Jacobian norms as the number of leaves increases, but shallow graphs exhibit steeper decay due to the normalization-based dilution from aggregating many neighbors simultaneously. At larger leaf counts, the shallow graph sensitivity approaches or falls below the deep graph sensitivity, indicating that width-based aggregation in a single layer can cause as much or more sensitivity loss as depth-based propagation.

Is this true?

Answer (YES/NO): NO